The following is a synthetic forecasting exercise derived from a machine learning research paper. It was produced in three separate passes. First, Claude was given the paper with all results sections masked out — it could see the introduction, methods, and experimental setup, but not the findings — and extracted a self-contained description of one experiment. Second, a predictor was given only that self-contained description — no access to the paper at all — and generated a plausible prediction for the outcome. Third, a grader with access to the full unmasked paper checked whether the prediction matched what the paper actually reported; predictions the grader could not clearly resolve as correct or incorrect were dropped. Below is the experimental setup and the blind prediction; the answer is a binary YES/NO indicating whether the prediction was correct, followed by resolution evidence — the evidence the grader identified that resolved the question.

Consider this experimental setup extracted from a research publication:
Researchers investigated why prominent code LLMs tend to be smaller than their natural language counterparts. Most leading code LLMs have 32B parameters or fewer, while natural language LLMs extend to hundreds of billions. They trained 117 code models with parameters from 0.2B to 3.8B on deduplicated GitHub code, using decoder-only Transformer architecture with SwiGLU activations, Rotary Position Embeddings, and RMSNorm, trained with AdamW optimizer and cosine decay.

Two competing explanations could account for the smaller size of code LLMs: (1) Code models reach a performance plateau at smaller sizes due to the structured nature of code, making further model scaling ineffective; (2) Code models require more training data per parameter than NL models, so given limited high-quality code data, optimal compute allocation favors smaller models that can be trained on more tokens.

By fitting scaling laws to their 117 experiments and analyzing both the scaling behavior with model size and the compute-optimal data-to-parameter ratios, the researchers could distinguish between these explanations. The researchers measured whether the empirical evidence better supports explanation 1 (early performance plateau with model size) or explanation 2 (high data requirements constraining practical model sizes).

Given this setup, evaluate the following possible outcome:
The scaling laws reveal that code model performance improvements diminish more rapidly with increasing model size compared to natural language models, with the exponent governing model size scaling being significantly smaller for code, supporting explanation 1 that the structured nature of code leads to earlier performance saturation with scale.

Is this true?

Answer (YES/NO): NO